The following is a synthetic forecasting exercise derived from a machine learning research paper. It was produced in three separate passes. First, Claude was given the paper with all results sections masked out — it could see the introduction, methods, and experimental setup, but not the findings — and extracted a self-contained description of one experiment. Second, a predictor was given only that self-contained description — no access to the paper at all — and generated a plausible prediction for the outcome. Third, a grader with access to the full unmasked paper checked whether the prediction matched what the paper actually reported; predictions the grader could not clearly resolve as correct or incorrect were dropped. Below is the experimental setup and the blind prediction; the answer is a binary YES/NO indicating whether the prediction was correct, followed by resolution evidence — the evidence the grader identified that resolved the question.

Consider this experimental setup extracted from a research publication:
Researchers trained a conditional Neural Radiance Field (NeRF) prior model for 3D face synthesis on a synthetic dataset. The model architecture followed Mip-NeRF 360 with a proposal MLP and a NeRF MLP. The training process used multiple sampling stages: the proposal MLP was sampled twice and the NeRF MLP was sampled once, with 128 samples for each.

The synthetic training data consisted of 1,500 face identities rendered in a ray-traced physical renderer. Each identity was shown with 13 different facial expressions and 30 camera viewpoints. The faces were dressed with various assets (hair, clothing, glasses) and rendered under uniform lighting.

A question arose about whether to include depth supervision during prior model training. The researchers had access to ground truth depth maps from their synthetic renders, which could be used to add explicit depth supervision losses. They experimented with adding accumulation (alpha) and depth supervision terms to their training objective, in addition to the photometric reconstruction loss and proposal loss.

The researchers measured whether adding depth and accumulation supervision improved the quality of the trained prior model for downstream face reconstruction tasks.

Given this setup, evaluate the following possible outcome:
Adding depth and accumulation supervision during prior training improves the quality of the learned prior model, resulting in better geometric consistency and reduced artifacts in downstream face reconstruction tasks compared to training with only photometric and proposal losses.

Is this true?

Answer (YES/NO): NO